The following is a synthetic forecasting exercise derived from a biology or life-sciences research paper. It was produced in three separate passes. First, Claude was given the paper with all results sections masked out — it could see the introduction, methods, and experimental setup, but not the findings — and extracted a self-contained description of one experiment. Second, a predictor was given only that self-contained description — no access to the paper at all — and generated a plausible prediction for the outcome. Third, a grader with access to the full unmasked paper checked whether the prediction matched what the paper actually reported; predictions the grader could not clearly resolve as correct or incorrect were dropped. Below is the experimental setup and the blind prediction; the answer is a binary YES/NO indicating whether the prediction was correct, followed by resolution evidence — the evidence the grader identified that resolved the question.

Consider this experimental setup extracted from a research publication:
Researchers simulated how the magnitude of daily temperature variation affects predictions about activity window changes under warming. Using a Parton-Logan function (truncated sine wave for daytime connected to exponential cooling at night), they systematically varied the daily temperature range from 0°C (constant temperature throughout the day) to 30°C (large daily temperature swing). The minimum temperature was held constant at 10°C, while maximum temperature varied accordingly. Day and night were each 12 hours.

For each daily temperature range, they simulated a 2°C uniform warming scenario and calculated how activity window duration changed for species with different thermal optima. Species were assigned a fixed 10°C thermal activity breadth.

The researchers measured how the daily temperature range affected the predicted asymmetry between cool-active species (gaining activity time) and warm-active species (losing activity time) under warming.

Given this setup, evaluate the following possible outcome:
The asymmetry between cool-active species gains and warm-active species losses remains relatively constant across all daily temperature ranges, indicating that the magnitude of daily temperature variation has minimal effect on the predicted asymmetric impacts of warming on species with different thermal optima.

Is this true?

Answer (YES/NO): NO